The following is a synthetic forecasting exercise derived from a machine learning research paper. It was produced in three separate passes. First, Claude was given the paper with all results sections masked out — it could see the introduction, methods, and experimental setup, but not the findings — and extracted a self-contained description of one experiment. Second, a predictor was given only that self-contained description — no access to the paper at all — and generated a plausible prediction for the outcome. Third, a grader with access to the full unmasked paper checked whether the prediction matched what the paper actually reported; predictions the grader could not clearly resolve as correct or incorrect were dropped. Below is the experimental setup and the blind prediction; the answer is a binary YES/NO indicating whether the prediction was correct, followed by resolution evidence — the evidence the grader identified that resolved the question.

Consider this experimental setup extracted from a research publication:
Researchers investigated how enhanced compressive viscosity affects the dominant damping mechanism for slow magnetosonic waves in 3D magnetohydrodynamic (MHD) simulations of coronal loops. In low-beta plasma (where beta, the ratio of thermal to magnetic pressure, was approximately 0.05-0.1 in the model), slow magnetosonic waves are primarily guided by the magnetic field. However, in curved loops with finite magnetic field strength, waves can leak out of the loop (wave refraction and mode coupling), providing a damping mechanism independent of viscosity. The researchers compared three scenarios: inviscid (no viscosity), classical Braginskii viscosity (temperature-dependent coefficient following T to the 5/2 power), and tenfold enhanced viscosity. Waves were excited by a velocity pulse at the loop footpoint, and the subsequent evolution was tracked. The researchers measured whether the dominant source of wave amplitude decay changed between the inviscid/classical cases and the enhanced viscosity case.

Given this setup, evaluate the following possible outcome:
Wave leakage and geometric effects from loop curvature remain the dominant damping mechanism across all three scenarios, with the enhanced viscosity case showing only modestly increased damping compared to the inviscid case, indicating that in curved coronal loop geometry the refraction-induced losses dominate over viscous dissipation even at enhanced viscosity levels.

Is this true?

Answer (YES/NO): NO